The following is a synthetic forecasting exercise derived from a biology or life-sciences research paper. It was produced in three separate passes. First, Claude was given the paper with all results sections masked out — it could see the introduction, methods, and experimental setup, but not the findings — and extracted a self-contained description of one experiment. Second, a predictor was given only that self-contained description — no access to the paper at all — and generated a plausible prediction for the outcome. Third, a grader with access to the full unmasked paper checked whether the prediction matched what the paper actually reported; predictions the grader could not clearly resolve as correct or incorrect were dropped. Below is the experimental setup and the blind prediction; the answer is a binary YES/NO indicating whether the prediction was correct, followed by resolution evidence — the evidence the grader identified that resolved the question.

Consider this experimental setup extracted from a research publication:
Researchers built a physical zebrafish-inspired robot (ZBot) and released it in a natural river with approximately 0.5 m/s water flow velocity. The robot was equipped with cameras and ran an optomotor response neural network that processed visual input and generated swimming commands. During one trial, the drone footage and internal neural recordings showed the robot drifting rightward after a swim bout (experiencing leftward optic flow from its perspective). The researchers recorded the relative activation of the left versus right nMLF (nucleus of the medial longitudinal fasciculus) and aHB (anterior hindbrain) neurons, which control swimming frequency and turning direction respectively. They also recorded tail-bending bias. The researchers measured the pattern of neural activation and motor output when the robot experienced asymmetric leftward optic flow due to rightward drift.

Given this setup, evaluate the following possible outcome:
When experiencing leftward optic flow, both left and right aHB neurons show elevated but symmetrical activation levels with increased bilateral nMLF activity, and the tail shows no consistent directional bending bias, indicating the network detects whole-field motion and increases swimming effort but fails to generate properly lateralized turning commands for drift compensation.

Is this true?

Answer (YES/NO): NO